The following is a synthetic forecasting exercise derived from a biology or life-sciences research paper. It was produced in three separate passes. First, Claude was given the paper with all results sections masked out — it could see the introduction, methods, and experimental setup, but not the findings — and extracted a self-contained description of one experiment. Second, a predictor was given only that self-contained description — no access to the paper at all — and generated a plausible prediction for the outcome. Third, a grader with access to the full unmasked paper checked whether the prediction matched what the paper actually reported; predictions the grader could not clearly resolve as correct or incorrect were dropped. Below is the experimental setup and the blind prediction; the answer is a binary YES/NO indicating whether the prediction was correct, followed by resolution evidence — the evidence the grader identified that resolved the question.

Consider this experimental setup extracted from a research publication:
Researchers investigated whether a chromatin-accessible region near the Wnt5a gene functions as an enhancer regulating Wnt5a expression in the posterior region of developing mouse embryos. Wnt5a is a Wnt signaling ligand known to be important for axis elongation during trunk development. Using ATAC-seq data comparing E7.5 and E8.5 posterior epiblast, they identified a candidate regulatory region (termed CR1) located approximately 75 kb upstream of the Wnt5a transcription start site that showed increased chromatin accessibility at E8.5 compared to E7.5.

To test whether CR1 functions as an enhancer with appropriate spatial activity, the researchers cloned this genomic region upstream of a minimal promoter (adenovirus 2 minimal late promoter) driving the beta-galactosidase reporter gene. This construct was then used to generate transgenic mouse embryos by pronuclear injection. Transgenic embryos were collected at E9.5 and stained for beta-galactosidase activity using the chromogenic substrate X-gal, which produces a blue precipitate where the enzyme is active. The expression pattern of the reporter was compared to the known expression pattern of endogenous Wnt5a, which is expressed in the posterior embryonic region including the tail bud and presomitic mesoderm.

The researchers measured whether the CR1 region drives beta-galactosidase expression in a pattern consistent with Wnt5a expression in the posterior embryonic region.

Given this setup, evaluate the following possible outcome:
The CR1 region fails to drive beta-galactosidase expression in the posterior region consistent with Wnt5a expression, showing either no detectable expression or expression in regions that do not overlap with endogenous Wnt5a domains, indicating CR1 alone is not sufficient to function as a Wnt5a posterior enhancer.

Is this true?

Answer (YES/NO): NO